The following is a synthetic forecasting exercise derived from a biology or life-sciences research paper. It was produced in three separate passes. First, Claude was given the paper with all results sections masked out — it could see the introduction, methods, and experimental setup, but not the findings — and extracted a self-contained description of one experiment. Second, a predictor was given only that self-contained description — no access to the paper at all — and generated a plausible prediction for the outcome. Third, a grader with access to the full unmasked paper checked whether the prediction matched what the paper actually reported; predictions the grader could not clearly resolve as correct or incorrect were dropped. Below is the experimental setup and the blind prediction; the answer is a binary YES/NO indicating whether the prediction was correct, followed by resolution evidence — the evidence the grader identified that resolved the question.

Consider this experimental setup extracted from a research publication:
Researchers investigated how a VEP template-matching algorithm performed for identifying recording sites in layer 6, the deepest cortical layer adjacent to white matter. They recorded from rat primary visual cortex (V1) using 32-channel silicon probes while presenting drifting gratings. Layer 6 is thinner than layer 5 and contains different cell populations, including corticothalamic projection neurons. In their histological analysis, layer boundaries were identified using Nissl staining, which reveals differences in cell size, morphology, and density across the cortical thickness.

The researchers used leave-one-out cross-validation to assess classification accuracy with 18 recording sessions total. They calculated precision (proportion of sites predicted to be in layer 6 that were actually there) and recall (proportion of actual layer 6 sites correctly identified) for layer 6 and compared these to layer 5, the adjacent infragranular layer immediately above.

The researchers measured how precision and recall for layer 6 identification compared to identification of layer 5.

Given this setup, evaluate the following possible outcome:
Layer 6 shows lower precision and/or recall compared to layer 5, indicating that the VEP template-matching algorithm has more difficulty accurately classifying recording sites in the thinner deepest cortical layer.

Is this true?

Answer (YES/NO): YES